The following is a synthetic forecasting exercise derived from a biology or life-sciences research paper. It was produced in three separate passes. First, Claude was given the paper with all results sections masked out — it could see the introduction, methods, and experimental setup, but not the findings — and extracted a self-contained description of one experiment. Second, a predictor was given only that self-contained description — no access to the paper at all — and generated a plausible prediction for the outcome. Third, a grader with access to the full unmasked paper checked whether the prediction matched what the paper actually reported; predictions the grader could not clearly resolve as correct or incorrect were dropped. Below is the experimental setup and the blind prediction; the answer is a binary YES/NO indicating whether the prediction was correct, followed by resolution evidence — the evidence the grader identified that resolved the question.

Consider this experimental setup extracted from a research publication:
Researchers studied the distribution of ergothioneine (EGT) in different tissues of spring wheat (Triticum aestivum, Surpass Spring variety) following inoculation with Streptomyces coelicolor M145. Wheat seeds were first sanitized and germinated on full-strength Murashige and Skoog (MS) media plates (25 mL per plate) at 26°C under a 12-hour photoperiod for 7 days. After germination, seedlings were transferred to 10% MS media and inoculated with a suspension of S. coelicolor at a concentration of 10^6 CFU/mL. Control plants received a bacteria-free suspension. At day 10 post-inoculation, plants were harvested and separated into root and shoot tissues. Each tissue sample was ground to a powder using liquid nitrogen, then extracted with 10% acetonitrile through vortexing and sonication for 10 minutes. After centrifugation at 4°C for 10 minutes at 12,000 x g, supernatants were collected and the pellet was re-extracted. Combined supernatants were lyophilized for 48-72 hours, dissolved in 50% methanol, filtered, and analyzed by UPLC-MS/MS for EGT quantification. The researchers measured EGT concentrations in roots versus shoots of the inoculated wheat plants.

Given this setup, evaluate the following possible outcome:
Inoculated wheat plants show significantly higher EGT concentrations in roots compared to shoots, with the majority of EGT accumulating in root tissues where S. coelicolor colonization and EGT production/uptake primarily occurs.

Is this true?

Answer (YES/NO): NO